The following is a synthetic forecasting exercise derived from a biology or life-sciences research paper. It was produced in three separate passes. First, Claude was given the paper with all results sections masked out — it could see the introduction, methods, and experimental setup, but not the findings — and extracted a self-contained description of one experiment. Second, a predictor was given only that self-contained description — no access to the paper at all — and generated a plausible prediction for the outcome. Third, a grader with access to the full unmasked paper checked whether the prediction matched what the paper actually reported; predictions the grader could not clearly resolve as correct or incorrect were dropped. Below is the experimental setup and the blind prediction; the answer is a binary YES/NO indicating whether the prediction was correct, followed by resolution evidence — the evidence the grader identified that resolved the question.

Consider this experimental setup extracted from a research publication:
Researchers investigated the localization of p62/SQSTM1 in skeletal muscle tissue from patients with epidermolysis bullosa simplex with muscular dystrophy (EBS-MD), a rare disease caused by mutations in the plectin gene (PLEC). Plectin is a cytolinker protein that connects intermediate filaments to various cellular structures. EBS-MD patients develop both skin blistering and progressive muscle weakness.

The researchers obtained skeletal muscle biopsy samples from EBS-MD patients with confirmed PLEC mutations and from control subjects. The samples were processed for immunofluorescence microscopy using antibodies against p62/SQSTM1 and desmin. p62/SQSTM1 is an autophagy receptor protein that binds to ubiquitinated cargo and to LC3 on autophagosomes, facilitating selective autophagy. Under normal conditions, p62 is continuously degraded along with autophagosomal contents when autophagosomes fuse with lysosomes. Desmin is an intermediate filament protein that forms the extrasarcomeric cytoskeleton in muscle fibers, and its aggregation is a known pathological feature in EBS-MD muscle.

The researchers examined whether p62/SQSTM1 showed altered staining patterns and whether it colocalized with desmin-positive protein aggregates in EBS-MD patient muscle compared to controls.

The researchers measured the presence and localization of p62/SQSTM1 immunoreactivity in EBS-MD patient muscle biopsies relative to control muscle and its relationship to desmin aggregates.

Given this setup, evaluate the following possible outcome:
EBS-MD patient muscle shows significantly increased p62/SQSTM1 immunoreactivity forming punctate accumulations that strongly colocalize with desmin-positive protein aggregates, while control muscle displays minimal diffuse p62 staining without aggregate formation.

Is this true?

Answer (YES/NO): NO